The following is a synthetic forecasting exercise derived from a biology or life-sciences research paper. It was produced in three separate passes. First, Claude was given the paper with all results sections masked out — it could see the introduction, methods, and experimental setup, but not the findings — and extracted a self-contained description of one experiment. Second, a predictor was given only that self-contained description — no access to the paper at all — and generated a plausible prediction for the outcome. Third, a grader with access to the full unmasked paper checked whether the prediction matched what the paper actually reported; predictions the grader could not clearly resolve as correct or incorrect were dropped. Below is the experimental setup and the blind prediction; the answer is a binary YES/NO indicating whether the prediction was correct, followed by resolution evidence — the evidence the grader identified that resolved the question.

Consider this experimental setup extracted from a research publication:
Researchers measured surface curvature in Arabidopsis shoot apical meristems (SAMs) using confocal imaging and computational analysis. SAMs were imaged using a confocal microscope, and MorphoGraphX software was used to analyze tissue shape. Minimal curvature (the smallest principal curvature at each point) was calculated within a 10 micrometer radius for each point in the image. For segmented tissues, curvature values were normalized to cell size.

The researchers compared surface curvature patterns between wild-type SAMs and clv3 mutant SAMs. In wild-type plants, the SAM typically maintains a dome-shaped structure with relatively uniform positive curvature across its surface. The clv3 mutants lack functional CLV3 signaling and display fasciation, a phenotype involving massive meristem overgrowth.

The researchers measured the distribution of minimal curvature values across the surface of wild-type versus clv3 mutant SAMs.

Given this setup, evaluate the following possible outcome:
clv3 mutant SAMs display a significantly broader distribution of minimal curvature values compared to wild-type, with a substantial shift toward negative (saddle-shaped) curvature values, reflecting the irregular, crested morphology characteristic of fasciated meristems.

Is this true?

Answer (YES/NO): NO